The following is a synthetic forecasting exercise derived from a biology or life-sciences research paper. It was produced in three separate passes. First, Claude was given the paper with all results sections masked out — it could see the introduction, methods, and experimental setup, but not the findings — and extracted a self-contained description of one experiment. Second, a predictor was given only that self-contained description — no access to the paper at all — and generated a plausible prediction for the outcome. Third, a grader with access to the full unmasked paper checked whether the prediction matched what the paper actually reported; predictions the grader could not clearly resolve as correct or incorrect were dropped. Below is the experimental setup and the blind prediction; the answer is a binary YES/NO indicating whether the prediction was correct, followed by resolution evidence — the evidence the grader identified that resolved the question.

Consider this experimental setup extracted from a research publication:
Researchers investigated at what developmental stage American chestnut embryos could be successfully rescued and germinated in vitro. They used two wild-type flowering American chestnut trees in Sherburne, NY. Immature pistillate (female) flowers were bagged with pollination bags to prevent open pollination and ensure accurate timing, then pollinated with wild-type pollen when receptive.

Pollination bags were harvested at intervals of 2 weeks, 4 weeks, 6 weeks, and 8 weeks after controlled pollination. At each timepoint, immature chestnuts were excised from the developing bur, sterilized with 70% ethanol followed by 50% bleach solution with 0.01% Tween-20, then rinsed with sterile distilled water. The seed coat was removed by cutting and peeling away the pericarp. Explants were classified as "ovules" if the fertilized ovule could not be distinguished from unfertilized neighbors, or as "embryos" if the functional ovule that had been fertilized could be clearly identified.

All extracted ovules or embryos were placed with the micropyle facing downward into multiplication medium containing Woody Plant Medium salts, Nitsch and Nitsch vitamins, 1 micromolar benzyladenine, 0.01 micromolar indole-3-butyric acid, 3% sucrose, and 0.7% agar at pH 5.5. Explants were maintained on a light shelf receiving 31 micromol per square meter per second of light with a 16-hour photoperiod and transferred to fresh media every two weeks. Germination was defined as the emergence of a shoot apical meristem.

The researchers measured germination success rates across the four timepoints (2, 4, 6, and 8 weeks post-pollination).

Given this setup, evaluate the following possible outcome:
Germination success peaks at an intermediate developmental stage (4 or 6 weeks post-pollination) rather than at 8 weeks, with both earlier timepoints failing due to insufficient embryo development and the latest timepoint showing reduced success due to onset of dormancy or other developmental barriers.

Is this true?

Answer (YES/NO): NO